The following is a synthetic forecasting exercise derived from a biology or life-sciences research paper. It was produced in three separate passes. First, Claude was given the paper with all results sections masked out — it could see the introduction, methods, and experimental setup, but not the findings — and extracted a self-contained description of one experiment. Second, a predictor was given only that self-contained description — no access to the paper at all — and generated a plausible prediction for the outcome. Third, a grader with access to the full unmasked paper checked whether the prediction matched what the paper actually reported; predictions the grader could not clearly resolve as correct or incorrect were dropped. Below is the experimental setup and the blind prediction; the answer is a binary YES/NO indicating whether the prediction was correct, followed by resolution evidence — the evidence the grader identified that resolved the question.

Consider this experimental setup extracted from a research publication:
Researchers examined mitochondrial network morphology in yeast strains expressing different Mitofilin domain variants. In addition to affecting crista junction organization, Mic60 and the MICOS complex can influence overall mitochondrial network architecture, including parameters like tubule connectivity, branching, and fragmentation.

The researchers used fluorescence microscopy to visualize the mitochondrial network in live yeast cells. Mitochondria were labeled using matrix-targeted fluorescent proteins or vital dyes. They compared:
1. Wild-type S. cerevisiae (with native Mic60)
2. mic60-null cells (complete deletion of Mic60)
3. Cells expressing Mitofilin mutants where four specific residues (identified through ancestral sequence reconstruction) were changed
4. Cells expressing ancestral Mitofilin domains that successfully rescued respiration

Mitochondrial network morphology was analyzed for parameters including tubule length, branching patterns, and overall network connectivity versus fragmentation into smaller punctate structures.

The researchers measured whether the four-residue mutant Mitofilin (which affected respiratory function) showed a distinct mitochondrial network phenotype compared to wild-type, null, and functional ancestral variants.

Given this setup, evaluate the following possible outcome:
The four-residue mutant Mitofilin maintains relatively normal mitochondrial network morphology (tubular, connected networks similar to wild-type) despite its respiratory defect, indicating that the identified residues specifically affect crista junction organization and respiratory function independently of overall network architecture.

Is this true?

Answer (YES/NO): YES